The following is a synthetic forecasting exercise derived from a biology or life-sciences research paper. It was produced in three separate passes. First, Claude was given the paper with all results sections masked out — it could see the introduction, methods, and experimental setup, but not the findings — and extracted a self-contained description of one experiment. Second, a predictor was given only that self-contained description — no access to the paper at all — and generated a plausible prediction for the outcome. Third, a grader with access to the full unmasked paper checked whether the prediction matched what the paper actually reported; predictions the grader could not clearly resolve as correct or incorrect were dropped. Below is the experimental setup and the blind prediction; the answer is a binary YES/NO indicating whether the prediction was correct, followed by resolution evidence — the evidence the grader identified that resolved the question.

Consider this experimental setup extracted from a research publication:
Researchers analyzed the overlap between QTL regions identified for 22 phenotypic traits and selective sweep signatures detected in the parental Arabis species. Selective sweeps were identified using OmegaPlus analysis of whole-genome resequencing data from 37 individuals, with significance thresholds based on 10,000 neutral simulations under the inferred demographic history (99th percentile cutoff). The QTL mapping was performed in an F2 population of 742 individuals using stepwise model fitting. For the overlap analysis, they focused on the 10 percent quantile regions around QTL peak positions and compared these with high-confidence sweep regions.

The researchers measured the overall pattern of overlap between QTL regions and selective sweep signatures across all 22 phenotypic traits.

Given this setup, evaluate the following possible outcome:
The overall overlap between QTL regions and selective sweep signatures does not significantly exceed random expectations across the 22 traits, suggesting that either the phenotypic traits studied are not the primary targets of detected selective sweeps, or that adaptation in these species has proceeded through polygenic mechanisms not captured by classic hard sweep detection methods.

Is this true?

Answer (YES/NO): YES